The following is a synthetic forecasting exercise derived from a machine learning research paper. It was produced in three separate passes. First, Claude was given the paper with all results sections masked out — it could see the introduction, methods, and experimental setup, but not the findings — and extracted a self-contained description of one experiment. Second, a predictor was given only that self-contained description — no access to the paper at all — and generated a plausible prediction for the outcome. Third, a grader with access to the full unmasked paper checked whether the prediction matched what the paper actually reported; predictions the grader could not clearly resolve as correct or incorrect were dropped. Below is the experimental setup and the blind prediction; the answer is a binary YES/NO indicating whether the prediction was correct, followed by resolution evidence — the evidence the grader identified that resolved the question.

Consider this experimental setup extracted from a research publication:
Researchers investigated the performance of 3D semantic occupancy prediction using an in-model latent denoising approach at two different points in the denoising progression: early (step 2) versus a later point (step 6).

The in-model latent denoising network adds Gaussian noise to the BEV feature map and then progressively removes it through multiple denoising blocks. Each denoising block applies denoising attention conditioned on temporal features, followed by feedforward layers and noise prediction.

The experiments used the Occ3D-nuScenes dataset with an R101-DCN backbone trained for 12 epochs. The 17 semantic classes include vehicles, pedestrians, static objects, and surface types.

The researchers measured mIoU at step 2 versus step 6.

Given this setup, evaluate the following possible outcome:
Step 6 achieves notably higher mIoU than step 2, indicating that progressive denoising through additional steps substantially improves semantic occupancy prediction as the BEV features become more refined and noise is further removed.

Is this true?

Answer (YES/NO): YES